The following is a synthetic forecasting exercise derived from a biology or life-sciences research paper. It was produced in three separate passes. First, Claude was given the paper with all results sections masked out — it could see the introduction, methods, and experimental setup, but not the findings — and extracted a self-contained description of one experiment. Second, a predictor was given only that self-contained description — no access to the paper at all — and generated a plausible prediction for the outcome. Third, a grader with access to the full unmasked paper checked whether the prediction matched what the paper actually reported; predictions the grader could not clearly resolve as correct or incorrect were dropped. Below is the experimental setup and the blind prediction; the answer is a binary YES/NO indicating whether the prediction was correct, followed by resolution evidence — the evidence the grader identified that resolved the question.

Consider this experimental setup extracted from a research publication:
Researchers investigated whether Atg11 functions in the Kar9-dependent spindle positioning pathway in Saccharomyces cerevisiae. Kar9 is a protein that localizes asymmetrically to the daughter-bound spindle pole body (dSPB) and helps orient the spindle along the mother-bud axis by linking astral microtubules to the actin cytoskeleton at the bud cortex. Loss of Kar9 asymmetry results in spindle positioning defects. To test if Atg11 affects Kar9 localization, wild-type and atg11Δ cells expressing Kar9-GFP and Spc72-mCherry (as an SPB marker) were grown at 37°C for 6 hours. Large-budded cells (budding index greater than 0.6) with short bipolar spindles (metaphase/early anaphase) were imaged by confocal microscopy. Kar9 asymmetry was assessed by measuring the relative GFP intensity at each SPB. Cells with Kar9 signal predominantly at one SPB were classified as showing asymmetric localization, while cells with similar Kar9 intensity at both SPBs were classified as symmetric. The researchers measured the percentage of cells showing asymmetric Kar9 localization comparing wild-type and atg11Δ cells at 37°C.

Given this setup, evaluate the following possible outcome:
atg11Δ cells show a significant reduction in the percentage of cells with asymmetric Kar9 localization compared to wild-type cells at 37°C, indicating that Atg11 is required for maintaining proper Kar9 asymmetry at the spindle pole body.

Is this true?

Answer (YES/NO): YES